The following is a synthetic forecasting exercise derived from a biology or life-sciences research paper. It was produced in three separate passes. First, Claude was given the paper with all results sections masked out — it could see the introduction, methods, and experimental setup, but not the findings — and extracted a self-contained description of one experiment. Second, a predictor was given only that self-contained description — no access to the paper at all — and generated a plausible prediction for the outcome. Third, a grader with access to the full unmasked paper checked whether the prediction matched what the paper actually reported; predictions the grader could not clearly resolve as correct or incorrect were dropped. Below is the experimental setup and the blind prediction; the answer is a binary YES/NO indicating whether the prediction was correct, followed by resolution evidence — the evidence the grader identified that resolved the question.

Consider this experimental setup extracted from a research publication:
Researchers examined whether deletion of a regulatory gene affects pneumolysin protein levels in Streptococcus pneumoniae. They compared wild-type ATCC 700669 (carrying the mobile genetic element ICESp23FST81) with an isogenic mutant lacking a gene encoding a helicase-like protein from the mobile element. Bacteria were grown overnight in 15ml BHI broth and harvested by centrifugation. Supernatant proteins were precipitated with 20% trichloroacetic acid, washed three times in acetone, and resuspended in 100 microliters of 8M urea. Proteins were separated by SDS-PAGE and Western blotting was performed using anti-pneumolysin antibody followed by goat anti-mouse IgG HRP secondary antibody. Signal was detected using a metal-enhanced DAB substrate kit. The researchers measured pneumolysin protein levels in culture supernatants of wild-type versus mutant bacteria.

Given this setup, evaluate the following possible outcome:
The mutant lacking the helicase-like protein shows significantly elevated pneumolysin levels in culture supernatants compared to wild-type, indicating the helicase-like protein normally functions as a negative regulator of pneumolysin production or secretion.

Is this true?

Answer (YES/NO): NO